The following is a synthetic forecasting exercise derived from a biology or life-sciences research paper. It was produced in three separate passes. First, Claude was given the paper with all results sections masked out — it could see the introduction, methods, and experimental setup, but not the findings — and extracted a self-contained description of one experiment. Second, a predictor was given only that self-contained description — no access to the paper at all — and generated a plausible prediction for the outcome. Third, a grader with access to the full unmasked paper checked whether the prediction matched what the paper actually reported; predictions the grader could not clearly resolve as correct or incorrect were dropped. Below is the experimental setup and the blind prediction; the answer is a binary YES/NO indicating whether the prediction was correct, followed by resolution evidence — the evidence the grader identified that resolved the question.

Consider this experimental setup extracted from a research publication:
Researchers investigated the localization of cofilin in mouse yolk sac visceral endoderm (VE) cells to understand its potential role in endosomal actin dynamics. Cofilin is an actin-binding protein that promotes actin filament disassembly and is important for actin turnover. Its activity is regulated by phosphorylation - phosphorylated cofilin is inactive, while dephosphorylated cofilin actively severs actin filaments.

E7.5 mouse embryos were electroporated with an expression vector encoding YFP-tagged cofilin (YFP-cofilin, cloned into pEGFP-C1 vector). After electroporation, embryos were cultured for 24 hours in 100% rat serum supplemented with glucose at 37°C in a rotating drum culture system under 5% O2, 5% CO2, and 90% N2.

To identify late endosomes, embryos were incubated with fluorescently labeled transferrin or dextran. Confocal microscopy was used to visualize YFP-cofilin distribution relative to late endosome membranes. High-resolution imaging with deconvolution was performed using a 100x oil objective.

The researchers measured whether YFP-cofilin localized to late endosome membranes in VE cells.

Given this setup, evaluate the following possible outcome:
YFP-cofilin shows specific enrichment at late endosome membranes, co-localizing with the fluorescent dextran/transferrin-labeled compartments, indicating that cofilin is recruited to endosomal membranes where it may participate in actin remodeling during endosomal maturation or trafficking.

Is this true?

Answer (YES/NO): NO